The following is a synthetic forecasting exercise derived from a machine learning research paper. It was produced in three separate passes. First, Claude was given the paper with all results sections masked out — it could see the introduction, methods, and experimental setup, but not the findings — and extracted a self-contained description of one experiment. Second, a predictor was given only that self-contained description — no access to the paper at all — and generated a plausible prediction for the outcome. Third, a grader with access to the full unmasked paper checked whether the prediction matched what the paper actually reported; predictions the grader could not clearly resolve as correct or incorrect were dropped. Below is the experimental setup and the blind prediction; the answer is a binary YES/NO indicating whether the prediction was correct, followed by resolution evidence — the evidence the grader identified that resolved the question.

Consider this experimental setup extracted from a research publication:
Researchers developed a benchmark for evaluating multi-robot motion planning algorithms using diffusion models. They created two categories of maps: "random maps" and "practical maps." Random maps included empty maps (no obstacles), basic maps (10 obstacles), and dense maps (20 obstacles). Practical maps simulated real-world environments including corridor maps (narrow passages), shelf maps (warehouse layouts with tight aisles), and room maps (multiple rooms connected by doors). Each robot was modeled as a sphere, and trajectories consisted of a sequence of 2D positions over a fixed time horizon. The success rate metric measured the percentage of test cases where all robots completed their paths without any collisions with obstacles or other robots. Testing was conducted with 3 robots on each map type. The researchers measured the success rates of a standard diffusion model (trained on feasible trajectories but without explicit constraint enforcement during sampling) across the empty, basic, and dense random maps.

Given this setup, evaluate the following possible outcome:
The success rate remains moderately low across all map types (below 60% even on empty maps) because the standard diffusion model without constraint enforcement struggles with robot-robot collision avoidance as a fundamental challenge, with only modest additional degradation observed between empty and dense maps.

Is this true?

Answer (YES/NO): NO